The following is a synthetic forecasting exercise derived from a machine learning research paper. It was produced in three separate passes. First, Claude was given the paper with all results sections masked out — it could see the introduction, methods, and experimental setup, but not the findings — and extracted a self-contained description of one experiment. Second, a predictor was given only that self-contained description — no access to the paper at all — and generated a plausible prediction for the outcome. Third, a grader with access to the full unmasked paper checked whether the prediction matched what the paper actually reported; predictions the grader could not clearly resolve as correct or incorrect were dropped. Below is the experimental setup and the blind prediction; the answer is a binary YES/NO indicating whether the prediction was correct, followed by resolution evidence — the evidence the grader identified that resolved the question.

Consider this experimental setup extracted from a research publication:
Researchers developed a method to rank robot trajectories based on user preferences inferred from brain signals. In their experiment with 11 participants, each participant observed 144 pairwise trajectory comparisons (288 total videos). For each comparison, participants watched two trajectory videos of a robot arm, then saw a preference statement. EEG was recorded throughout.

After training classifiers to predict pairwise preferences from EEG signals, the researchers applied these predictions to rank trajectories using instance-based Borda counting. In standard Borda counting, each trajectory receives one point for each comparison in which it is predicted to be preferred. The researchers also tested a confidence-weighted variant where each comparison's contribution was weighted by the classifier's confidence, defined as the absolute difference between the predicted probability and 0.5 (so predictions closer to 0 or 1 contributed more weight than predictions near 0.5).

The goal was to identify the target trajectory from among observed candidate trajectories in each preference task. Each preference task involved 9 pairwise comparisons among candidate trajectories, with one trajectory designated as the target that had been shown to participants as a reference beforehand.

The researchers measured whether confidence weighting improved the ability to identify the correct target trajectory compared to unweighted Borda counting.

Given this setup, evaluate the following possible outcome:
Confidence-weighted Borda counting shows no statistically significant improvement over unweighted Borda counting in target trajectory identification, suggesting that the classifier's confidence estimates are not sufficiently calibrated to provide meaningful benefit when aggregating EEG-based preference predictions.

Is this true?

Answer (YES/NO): NO